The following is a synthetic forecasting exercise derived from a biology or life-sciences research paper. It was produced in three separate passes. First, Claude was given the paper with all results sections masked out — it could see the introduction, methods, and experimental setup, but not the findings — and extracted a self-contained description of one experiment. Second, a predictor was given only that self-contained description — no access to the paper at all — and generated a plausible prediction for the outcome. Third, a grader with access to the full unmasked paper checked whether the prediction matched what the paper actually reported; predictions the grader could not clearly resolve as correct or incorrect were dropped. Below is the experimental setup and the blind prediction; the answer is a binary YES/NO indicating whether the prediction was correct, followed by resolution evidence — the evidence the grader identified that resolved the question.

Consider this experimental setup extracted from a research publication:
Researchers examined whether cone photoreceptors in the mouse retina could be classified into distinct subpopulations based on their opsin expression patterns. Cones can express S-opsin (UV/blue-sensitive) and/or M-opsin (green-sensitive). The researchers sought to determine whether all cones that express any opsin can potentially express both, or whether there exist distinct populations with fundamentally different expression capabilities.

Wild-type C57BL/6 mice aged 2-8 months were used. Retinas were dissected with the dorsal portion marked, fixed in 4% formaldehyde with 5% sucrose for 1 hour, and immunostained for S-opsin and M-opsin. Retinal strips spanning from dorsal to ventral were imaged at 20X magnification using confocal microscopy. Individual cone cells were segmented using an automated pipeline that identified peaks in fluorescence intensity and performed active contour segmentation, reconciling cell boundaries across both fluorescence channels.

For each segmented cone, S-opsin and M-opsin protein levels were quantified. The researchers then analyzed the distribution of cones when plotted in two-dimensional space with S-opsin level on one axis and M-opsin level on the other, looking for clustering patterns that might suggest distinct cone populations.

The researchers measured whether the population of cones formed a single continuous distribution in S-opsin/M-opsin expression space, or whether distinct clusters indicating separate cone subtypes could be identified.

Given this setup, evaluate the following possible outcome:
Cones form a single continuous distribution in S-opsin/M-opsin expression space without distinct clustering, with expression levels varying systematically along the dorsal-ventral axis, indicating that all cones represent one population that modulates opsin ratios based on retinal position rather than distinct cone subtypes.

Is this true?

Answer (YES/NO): NO